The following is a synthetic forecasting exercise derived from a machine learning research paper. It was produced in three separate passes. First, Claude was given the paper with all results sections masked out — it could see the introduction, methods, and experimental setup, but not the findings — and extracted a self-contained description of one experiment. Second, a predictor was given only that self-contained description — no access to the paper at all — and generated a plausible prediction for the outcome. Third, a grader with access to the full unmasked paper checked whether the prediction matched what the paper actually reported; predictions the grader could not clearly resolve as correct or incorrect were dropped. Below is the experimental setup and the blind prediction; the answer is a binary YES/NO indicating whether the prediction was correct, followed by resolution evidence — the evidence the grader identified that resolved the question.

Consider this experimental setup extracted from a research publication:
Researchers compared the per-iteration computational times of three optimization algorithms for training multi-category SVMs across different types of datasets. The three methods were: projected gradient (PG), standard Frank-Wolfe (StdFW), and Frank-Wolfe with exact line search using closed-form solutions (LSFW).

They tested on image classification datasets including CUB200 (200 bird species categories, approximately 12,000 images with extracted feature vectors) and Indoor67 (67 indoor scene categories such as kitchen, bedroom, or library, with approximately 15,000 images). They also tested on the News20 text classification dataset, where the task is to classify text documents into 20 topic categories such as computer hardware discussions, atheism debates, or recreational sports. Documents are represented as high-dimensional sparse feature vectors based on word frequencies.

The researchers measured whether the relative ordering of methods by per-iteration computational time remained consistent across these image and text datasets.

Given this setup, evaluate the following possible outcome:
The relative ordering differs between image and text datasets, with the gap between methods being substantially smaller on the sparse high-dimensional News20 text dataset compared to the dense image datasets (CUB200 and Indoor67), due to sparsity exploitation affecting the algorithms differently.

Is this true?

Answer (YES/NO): YES